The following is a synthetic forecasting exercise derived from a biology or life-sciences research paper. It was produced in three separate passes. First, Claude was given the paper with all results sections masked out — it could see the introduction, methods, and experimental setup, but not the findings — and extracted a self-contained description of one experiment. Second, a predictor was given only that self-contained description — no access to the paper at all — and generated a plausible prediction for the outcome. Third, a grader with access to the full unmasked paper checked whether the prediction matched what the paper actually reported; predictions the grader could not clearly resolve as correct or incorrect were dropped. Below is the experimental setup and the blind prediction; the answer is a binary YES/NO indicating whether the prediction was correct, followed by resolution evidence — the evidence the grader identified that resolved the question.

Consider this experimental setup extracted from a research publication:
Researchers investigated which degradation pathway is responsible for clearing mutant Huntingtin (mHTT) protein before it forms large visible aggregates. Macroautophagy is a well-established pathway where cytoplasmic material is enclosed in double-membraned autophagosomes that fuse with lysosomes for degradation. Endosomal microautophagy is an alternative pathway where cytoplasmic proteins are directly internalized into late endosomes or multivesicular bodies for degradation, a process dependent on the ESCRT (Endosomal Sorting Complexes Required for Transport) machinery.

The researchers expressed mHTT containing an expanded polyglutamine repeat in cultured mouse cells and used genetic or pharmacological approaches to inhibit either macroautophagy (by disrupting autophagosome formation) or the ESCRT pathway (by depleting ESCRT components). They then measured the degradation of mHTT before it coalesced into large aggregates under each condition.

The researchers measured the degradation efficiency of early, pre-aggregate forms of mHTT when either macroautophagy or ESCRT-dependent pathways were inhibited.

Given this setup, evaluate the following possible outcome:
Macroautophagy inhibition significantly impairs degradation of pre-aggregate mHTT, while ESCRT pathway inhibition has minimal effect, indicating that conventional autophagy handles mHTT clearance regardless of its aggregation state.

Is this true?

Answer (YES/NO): NO